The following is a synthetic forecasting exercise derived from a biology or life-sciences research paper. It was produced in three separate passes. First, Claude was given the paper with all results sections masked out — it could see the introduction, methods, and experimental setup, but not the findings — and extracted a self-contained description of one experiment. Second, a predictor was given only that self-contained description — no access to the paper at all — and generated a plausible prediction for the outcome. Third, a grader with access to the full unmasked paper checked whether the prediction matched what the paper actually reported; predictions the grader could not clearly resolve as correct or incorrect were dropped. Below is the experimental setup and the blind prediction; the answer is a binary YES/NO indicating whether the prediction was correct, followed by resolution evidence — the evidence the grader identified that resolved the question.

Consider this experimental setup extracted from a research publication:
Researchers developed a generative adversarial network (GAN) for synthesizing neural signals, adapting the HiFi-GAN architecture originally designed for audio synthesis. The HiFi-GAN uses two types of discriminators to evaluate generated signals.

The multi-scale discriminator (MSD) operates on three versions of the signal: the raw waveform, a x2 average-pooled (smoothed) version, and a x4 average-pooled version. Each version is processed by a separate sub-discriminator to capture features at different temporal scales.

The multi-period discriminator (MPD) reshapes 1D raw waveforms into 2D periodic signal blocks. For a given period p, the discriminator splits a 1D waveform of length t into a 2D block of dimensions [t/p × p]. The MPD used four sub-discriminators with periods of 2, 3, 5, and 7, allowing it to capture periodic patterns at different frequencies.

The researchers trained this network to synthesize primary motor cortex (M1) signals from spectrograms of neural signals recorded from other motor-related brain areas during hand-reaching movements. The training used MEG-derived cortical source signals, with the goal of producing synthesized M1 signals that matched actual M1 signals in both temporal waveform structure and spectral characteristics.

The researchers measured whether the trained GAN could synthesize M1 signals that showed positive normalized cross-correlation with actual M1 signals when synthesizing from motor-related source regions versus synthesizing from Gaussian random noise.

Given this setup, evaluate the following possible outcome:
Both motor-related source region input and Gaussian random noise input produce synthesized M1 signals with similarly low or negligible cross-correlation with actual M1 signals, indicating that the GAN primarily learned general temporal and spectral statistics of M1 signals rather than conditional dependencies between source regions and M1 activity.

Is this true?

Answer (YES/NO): NO